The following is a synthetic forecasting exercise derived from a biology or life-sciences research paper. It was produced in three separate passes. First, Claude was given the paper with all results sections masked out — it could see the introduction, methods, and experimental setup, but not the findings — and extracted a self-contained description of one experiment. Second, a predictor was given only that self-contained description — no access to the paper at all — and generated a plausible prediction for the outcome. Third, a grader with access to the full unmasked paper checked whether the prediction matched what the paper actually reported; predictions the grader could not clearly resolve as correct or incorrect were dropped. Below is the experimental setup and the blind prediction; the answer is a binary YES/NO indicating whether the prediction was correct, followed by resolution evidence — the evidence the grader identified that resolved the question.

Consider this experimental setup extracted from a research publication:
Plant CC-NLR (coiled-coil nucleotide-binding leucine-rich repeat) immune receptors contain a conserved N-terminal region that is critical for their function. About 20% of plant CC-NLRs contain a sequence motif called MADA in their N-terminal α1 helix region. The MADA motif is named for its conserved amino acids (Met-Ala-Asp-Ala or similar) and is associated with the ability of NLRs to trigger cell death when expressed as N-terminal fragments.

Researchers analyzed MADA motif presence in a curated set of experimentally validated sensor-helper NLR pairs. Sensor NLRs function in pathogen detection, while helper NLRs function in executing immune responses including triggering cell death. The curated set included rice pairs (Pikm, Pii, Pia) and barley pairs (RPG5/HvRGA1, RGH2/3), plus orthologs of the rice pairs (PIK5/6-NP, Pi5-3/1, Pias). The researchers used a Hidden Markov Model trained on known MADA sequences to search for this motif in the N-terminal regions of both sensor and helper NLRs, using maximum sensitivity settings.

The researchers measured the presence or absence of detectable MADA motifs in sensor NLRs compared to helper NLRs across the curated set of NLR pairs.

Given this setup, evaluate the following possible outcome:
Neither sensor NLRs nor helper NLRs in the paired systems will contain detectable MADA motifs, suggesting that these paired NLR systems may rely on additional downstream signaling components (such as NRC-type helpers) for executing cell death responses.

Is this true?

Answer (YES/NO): NO